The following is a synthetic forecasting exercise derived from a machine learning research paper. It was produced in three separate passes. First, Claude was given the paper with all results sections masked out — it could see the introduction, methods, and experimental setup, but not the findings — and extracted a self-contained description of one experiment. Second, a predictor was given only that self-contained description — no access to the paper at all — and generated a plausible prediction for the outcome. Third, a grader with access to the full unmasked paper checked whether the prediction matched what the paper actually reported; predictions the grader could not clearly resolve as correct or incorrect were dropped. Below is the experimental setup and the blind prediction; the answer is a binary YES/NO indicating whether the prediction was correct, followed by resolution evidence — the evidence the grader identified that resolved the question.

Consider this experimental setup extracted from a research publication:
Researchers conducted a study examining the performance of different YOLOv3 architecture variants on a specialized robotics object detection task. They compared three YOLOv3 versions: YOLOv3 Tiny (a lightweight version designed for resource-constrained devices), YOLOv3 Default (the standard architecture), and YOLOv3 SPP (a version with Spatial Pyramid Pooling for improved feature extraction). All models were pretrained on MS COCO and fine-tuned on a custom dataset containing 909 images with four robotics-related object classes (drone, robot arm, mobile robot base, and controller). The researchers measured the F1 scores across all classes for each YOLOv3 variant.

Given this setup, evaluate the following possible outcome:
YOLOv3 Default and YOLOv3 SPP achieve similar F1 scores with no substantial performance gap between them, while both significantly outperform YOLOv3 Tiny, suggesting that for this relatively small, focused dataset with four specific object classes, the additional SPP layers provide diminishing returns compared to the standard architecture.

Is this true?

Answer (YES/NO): YES